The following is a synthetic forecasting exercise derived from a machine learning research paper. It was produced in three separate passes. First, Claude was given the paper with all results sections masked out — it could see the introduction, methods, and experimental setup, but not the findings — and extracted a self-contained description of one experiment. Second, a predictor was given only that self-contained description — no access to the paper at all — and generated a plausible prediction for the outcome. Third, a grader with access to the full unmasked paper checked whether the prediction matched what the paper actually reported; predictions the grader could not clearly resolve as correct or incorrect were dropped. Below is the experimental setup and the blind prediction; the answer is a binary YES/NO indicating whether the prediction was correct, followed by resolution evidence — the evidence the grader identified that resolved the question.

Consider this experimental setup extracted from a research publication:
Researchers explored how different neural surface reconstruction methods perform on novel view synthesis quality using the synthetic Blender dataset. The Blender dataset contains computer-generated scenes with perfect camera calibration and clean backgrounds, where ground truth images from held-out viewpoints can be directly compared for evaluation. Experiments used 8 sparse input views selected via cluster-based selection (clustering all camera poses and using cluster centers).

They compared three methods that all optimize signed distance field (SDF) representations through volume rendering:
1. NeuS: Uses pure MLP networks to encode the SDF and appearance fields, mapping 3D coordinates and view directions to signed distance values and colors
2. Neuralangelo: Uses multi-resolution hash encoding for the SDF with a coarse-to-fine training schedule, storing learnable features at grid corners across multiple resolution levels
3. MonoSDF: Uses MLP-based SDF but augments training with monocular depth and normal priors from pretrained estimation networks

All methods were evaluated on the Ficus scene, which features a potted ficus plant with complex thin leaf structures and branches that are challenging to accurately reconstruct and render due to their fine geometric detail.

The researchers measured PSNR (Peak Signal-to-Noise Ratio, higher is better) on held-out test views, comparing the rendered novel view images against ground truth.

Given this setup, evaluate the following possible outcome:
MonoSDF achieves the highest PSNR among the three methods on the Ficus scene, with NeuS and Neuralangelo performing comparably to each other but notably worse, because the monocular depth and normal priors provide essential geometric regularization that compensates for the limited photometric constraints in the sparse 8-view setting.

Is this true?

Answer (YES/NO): YES